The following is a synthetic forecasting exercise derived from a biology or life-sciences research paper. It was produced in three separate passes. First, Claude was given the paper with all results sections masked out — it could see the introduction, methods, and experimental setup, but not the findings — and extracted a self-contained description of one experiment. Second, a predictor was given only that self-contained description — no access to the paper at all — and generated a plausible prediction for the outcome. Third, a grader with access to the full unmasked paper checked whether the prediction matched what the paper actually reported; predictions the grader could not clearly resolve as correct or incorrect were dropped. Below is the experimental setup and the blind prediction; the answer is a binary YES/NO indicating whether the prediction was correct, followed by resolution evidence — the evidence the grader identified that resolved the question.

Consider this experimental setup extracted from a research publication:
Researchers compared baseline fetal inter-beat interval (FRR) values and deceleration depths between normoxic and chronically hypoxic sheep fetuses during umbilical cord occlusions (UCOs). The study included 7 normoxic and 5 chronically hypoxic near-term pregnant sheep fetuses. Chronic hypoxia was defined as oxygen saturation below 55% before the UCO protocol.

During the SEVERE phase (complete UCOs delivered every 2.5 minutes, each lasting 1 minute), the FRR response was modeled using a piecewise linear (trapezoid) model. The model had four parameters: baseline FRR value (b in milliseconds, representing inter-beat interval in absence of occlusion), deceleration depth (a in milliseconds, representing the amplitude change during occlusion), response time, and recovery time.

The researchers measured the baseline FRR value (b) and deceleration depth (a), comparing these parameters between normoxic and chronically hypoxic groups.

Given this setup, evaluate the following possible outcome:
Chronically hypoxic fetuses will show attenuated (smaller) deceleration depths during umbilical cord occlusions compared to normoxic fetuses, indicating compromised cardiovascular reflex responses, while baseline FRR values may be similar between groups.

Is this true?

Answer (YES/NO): NO